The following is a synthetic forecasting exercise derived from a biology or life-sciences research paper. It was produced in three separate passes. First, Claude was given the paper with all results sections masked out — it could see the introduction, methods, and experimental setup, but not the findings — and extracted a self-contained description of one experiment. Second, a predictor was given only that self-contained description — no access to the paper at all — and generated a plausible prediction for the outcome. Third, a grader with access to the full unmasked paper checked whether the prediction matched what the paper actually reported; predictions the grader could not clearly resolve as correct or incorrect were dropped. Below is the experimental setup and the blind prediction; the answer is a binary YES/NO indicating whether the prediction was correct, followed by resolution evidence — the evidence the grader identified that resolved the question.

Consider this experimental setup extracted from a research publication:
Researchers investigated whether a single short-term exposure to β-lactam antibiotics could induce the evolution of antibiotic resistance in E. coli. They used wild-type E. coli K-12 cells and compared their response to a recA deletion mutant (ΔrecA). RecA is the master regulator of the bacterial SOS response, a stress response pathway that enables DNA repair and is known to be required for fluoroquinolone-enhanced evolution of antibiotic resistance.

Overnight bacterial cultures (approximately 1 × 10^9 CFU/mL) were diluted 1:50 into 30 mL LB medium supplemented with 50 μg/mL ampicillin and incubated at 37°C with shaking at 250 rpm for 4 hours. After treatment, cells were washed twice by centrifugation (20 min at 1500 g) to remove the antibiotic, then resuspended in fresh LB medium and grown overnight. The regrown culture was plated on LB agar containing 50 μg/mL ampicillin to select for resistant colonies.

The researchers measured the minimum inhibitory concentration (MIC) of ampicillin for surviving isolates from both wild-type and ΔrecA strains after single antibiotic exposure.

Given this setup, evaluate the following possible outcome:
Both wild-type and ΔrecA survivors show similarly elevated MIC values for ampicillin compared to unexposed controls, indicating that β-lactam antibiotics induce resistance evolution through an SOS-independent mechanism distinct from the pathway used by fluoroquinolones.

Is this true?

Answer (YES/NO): NO